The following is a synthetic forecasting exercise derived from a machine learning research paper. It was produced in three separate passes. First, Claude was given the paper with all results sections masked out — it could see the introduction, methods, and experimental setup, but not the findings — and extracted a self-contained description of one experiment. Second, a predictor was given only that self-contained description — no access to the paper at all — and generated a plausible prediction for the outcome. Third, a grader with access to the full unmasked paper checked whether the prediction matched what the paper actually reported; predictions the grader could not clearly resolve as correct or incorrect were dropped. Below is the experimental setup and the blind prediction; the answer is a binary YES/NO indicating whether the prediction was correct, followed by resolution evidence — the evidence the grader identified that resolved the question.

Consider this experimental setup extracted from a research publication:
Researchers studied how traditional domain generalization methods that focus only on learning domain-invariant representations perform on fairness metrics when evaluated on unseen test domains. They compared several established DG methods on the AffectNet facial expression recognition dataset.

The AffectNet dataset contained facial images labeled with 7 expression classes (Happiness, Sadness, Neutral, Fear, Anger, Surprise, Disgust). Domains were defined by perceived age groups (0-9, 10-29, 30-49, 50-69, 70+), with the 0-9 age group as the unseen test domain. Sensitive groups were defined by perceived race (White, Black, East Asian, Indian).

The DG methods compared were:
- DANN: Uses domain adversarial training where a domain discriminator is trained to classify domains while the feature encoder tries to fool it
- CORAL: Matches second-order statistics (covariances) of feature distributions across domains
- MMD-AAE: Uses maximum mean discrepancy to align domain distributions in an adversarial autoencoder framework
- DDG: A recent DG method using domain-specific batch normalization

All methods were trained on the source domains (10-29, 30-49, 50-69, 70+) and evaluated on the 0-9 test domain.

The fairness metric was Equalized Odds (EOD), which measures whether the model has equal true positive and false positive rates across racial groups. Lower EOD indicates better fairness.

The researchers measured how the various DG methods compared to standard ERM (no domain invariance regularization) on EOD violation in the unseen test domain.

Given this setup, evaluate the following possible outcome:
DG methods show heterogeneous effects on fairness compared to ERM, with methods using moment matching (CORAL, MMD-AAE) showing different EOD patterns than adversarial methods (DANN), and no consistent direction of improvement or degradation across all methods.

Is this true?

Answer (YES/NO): NO